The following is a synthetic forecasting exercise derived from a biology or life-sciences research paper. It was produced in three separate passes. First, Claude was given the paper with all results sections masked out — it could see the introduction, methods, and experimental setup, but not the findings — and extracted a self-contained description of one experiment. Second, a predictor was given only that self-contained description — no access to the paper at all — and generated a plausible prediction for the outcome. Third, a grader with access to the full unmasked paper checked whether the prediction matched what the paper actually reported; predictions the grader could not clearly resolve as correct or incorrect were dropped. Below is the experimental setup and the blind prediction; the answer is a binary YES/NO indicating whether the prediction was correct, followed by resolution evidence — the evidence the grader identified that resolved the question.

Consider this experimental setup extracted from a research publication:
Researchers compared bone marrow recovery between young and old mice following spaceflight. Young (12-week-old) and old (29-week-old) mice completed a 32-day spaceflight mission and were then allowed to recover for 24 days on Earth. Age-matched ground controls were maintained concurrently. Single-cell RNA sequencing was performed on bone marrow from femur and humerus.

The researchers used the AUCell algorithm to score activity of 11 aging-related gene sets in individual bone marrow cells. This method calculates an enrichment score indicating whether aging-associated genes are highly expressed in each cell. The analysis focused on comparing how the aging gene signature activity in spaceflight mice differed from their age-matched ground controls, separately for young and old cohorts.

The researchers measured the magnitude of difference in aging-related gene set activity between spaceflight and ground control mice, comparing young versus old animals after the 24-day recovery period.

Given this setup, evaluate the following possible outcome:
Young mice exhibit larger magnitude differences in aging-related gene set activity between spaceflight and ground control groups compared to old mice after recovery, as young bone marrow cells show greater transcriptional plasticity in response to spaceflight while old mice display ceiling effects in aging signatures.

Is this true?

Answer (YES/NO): NO